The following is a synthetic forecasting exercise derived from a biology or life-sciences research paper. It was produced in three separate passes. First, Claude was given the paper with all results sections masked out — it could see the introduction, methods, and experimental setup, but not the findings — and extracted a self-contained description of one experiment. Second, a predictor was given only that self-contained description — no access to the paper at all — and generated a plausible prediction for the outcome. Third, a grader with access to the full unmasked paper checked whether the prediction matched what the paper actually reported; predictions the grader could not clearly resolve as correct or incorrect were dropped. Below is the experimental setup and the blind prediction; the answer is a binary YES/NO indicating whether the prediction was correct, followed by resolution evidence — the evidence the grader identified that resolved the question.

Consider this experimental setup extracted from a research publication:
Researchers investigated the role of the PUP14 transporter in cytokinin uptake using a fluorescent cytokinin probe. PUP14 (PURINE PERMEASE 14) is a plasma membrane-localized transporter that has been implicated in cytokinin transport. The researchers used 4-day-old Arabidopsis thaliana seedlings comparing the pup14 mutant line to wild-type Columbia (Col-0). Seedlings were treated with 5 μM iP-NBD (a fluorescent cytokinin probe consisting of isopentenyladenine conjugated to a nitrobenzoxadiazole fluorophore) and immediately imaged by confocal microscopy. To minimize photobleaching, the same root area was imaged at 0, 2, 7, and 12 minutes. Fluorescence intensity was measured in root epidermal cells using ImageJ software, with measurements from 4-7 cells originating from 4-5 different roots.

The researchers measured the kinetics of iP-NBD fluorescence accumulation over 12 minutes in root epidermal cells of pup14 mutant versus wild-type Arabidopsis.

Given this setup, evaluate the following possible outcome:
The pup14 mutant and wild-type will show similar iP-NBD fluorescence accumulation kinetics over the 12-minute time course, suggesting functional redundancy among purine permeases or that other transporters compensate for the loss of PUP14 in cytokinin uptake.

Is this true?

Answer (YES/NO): NO